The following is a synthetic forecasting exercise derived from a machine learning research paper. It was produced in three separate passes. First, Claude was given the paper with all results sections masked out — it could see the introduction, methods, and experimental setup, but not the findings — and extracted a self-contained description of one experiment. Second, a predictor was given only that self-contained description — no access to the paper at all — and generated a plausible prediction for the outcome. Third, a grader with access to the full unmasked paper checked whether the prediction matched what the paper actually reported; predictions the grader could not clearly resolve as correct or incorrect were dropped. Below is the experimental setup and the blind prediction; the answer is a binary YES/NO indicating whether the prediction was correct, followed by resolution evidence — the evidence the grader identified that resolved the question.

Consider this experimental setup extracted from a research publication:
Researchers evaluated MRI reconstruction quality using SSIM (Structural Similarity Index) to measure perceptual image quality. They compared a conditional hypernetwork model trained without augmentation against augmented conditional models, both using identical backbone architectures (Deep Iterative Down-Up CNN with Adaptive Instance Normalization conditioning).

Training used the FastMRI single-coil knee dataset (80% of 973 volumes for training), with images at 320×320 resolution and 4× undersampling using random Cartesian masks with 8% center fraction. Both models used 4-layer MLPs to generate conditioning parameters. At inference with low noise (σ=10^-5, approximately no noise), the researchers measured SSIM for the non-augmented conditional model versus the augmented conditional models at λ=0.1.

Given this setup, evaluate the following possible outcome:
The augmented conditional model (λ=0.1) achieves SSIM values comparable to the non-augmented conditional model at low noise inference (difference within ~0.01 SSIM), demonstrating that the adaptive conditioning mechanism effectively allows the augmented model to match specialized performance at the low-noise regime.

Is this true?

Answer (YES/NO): NO